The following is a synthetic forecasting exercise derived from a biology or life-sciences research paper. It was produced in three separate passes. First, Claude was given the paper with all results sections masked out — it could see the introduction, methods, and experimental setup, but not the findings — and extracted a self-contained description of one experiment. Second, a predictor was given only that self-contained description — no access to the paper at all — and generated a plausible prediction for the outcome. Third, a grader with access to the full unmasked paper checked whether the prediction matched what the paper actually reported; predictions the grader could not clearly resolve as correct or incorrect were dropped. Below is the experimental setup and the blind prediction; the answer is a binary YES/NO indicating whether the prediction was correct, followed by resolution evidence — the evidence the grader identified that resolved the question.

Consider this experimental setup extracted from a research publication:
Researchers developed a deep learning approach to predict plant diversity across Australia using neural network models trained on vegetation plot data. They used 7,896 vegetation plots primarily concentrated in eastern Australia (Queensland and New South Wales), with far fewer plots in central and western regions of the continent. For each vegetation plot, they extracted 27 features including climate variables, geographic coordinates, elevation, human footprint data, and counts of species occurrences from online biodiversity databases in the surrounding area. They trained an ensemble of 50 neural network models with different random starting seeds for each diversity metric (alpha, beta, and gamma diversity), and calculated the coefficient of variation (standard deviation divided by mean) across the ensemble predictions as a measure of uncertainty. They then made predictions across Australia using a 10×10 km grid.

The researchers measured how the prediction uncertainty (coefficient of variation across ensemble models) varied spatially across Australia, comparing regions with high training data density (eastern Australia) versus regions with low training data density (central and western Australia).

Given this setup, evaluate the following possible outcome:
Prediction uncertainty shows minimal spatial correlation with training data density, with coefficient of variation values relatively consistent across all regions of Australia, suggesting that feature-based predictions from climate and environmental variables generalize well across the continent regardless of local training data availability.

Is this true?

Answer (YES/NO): NO